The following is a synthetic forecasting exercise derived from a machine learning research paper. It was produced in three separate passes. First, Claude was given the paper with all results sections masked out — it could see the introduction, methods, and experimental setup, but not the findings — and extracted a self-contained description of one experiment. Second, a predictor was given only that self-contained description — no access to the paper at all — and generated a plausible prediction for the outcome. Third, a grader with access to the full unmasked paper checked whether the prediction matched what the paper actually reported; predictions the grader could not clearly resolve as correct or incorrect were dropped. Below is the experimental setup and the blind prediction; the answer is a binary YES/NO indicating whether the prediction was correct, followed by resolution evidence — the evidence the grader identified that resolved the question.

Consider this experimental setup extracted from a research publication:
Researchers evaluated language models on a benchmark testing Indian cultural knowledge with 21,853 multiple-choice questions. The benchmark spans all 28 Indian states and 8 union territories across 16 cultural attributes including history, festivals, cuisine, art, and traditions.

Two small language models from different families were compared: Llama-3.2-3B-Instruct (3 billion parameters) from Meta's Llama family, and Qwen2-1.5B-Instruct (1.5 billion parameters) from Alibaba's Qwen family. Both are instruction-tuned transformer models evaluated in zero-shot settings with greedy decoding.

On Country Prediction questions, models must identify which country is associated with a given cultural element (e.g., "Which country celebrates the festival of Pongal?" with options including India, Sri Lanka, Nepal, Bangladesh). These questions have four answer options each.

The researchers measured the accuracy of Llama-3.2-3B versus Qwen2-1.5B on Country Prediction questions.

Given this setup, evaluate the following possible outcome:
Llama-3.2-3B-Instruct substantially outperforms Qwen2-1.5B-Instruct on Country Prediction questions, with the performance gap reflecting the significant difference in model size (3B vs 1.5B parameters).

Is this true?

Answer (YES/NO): NO